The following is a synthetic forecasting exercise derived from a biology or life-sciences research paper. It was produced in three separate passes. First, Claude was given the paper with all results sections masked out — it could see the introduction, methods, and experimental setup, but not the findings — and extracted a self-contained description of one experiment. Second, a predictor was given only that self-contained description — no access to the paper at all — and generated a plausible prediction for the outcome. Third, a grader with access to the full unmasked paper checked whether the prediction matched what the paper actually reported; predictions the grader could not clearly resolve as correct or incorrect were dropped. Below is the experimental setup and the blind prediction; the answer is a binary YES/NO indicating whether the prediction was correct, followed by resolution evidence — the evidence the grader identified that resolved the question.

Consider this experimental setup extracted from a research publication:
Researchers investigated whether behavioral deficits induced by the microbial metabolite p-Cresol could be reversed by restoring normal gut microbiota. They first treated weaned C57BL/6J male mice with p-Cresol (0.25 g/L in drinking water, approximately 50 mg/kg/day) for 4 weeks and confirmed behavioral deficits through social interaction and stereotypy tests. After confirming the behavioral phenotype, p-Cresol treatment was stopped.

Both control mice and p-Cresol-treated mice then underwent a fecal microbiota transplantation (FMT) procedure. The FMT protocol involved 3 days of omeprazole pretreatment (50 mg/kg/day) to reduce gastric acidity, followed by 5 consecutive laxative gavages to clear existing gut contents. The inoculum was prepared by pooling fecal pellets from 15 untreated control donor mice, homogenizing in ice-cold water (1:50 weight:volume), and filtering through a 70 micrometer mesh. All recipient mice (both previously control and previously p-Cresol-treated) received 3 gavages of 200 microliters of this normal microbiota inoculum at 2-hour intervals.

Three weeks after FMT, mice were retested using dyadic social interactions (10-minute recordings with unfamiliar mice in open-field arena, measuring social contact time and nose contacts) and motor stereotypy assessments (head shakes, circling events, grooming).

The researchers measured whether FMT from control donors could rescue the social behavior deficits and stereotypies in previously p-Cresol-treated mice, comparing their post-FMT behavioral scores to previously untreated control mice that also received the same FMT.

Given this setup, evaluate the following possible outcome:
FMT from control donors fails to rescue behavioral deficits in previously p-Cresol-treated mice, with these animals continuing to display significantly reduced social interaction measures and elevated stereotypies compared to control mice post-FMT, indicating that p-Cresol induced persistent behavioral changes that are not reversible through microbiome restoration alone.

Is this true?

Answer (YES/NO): NO